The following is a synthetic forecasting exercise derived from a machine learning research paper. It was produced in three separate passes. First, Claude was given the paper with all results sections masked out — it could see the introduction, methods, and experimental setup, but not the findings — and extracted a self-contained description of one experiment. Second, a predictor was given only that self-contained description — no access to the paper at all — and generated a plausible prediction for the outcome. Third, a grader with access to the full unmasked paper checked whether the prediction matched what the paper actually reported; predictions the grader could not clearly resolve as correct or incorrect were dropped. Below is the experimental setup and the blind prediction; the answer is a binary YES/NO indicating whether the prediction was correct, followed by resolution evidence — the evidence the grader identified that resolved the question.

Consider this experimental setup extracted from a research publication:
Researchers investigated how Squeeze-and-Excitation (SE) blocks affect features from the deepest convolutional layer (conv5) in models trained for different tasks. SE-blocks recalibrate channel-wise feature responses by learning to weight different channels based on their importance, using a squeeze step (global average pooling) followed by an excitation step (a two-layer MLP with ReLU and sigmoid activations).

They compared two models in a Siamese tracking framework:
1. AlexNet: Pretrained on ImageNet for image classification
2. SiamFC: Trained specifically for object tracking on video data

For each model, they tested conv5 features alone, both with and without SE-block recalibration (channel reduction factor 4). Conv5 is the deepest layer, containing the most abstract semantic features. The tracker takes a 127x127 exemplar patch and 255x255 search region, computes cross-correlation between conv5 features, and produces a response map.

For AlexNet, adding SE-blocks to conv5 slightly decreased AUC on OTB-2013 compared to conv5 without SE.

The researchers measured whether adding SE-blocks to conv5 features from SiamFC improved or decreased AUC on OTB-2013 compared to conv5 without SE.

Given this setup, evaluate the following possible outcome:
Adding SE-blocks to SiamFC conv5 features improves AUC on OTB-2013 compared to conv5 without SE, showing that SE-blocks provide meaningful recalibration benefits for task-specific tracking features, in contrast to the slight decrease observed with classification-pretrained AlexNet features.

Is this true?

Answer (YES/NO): YES